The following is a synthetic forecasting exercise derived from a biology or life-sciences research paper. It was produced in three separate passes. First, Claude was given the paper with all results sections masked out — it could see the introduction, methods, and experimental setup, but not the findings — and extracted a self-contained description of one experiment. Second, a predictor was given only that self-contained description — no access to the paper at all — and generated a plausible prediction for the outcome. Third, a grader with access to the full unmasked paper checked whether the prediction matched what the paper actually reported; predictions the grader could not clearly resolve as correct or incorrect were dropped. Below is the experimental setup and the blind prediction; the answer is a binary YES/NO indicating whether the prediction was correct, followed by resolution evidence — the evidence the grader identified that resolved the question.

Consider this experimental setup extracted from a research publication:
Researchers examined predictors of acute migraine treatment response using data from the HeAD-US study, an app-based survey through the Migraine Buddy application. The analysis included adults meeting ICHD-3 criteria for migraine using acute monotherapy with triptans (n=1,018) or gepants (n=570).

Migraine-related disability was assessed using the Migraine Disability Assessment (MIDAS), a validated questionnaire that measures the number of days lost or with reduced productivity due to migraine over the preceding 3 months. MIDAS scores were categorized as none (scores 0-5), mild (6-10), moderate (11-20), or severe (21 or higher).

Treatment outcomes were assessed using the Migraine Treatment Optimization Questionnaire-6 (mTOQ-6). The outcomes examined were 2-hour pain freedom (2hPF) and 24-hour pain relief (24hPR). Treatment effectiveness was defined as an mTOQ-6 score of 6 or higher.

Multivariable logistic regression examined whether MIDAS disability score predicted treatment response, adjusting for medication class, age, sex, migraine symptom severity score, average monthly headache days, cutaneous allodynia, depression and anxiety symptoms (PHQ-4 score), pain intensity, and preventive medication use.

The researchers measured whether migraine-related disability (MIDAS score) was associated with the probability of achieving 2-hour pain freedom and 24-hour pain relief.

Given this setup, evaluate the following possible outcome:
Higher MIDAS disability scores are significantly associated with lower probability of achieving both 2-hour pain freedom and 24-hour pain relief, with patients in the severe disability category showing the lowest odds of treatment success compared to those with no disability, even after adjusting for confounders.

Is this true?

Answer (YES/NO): YES